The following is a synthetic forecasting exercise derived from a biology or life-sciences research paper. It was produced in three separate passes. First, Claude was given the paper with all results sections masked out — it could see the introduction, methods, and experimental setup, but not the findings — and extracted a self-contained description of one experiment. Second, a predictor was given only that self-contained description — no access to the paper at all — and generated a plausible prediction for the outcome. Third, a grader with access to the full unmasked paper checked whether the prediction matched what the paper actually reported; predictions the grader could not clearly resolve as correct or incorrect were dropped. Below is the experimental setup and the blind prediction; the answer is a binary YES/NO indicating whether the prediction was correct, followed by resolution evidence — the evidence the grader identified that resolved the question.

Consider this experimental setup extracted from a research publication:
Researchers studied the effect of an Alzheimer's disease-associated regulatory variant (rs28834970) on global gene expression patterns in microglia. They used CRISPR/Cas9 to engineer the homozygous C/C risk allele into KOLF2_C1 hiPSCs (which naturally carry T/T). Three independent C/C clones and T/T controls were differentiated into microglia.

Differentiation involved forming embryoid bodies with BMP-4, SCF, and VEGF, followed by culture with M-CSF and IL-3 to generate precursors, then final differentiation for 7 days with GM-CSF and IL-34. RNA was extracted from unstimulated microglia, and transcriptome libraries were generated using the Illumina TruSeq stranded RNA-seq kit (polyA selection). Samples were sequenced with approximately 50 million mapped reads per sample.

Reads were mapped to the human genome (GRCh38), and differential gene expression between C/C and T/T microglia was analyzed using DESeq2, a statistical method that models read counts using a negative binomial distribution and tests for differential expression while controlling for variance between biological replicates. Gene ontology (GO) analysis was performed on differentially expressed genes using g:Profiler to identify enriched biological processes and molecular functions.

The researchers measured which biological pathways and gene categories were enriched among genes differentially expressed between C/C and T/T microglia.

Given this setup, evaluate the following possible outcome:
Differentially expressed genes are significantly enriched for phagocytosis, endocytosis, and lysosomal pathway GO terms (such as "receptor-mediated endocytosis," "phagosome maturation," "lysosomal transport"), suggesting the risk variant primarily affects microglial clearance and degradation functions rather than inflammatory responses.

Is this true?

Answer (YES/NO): NO